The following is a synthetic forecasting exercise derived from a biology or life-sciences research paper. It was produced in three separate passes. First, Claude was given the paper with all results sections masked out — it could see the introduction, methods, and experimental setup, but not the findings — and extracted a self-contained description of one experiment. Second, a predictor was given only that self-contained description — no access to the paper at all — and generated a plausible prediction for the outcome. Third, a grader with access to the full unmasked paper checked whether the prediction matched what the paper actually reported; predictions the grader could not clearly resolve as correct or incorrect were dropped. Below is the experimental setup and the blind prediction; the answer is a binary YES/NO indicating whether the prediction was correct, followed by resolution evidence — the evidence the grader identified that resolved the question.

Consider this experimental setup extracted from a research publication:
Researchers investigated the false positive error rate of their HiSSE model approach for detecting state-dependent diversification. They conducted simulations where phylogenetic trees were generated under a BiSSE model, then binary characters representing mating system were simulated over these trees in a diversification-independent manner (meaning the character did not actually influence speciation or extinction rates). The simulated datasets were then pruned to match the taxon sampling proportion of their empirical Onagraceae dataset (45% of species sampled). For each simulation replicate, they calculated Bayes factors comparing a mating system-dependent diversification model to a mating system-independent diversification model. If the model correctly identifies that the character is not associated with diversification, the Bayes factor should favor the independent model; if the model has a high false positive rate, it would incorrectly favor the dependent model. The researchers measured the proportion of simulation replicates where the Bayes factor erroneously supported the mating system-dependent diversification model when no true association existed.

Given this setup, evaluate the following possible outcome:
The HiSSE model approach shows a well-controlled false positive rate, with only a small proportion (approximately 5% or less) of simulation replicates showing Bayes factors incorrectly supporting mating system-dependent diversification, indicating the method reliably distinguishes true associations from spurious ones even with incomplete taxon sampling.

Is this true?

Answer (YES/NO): YES